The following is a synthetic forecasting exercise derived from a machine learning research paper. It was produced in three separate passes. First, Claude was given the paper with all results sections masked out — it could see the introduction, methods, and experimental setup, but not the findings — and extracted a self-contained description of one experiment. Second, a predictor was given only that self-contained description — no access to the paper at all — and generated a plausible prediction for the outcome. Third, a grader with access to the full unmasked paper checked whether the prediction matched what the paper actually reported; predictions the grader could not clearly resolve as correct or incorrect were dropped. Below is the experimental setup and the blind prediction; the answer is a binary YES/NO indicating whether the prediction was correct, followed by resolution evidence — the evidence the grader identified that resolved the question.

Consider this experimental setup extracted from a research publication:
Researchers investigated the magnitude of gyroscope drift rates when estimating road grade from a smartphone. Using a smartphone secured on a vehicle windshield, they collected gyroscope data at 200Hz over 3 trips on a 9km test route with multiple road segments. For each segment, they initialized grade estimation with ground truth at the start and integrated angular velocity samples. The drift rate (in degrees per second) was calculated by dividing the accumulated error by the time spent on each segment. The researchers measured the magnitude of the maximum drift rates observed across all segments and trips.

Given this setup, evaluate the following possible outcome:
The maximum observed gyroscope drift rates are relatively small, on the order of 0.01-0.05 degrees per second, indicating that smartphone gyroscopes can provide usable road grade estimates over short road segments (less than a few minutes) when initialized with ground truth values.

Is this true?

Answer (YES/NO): NO